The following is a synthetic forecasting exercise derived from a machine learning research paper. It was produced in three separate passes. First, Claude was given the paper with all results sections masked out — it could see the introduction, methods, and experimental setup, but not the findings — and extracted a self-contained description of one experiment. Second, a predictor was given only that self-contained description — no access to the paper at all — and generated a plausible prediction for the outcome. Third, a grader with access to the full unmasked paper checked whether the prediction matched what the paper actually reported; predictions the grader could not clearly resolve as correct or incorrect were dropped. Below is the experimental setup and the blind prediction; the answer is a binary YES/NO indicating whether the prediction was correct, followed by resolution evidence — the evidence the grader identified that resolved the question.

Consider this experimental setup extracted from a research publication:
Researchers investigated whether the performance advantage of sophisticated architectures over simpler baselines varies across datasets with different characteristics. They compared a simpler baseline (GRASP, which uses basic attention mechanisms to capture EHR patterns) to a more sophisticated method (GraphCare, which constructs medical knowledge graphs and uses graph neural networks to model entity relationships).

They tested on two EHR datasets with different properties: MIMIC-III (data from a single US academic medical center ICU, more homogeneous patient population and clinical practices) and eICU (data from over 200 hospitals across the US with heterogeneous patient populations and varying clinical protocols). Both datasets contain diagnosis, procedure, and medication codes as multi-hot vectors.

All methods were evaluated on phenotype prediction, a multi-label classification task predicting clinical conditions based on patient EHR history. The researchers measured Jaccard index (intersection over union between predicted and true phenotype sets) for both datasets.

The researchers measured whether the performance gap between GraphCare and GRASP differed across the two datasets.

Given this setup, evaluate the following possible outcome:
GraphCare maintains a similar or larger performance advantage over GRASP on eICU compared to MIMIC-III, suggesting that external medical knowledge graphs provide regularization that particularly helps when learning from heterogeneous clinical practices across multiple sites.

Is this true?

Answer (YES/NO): NO